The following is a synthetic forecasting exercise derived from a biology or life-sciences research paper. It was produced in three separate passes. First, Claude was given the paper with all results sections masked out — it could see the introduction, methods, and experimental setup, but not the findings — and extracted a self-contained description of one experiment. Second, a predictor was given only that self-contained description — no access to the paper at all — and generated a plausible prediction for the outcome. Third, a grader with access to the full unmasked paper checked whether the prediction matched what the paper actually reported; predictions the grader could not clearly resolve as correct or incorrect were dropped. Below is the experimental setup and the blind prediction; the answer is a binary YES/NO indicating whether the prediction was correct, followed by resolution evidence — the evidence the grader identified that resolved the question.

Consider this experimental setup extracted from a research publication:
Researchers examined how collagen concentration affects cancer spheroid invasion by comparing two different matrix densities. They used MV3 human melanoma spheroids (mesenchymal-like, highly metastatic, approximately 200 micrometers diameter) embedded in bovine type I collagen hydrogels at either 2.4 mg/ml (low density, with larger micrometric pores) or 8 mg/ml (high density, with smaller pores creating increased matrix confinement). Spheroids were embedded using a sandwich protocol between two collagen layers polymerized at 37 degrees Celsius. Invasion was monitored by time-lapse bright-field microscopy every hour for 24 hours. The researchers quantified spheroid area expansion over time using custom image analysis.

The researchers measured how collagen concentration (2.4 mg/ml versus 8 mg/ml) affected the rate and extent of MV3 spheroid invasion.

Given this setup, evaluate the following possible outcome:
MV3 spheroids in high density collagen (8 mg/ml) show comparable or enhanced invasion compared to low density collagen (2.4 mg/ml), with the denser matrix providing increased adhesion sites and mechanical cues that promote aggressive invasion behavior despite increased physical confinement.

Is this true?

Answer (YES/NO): NO